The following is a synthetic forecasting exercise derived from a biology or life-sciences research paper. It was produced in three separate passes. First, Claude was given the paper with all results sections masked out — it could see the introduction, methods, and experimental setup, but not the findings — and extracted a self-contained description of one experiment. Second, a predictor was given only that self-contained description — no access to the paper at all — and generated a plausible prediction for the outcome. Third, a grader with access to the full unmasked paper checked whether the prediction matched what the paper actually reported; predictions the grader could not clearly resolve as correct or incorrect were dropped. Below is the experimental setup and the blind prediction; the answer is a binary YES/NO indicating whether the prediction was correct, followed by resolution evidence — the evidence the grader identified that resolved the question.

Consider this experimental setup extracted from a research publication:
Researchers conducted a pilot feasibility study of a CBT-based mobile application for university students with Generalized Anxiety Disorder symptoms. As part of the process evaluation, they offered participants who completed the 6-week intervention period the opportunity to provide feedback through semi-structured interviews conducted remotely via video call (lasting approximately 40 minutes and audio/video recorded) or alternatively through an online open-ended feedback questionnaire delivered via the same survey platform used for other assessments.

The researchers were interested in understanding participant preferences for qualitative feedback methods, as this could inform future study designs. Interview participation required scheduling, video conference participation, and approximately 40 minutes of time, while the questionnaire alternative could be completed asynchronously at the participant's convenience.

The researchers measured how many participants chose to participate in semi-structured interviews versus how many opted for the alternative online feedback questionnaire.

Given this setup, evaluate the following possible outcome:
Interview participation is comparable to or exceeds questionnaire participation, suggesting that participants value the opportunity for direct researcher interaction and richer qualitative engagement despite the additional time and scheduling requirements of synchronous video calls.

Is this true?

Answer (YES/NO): NO